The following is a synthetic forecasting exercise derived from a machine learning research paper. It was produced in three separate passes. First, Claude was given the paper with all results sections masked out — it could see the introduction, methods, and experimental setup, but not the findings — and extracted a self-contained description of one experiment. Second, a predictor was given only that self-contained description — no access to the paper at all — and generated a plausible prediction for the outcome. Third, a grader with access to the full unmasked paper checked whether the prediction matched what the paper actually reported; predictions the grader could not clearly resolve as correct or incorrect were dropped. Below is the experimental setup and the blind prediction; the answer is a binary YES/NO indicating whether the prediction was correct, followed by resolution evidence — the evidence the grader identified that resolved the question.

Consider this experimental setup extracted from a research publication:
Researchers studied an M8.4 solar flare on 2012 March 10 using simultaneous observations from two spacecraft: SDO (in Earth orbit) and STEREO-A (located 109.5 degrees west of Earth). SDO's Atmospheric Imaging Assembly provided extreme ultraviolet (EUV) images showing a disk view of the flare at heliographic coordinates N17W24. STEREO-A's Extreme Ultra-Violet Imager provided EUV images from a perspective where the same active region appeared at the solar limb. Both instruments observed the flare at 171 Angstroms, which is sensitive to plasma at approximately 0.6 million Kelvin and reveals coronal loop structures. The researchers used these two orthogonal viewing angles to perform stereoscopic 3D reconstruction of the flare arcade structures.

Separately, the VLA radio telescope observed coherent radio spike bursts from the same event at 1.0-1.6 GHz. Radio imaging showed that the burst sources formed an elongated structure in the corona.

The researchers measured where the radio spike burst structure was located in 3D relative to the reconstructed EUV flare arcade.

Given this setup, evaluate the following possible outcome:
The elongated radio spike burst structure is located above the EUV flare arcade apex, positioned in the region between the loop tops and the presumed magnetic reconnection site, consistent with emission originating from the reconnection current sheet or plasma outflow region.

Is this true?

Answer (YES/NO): YES